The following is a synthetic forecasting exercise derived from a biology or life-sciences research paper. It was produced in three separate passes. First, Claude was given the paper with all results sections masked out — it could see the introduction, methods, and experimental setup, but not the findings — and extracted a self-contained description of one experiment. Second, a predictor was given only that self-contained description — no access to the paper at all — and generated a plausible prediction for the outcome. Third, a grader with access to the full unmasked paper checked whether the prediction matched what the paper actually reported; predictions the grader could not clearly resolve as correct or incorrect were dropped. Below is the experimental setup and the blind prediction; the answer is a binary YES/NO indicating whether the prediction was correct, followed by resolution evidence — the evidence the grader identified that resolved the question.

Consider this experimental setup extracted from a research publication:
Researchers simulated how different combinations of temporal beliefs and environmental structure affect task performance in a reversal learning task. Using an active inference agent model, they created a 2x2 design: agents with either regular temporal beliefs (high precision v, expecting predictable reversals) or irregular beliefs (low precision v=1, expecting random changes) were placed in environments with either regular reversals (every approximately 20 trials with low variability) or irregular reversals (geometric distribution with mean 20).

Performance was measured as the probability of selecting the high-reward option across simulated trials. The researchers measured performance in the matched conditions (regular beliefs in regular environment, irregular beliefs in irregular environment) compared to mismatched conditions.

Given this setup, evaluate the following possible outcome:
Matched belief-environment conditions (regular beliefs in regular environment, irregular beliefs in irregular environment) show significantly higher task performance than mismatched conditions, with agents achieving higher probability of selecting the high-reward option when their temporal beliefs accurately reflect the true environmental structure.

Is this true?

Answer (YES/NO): NO